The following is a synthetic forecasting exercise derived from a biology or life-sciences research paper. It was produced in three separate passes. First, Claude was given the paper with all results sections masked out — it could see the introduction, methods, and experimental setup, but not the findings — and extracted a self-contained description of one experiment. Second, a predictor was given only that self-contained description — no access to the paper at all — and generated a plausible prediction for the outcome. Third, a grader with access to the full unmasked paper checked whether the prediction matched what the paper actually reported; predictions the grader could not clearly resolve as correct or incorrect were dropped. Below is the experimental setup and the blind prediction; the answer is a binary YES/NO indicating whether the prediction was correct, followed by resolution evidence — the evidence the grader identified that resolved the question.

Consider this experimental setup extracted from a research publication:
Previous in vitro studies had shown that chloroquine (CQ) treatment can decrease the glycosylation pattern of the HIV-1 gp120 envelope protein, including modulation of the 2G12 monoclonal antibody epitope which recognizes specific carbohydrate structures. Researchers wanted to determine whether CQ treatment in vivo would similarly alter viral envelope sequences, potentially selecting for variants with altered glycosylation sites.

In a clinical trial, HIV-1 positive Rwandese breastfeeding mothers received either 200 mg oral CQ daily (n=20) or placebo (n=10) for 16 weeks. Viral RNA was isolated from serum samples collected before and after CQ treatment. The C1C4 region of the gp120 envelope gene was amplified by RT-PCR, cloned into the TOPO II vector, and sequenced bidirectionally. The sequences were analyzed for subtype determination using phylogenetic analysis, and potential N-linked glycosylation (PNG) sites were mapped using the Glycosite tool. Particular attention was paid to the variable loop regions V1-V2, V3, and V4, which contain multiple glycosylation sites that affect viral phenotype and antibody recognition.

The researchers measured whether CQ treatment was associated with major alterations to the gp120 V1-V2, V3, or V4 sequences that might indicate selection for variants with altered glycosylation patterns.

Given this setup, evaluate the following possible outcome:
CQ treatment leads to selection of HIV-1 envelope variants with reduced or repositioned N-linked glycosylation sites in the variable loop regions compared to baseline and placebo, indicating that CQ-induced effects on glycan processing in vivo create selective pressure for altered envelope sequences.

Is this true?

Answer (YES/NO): NO